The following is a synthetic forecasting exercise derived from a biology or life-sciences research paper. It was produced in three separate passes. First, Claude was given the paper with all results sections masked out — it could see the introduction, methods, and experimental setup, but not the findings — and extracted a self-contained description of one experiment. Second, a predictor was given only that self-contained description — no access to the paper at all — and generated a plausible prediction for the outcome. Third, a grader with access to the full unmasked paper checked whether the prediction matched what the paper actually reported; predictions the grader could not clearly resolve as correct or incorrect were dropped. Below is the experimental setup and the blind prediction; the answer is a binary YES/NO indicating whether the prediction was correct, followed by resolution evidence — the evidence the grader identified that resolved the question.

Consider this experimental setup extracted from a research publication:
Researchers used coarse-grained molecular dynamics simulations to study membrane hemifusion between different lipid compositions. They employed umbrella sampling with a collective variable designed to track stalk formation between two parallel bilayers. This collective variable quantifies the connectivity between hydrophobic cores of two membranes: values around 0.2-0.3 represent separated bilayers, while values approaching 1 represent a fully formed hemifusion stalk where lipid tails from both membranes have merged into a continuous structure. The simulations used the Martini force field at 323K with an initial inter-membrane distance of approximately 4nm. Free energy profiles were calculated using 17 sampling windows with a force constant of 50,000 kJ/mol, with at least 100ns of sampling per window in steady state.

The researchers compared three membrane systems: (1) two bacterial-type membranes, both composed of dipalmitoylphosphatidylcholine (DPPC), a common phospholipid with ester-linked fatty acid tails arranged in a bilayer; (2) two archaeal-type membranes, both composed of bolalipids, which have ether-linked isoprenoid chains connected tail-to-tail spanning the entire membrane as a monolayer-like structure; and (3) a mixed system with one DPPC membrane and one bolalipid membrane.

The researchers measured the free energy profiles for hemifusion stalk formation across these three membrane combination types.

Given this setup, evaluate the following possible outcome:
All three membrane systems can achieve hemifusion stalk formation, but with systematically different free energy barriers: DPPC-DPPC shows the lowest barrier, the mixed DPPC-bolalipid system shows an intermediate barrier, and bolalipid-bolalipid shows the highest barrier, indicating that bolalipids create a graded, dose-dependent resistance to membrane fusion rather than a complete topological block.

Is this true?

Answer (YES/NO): YES